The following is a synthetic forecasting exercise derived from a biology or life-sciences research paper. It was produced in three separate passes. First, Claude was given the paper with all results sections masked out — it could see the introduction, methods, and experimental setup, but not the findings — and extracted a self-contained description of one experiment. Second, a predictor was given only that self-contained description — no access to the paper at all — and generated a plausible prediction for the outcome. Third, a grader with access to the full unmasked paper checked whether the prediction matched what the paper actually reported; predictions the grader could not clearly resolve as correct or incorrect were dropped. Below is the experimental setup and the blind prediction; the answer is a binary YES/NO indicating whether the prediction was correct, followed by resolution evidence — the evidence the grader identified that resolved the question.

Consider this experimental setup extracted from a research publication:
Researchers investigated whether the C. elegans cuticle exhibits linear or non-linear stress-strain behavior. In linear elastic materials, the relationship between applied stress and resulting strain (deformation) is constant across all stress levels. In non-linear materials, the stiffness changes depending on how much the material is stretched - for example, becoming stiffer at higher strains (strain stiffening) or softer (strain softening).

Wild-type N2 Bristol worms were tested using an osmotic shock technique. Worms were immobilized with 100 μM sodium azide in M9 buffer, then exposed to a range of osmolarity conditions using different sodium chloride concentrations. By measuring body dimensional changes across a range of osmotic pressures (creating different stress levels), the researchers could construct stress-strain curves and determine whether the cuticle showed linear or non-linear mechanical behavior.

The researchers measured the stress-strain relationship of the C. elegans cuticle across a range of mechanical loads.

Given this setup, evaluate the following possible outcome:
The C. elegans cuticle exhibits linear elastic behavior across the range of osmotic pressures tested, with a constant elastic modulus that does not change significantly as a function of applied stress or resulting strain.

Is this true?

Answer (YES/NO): NO